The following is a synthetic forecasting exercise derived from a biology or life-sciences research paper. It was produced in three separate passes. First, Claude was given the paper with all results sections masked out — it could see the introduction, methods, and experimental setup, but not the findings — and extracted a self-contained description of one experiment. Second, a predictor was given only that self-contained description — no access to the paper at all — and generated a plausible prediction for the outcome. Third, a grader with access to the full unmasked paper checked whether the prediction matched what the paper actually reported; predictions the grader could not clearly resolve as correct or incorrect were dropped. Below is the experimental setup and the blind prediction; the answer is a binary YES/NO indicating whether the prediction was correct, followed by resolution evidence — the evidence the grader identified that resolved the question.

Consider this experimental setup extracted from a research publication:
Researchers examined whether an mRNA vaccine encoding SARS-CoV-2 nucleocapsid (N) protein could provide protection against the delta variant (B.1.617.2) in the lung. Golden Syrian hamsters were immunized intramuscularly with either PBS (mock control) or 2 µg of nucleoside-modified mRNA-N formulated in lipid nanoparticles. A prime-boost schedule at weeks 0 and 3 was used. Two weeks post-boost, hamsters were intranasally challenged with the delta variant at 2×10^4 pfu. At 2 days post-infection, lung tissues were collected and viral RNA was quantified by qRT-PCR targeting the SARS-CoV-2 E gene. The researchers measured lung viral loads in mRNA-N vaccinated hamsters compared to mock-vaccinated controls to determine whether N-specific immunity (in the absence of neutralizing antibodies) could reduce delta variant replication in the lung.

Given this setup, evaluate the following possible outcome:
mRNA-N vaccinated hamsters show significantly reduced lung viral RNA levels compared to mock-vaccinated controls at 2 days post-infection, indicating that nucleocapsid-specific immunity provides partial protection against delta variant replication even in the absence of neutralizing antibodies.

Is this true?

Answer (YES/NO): YES